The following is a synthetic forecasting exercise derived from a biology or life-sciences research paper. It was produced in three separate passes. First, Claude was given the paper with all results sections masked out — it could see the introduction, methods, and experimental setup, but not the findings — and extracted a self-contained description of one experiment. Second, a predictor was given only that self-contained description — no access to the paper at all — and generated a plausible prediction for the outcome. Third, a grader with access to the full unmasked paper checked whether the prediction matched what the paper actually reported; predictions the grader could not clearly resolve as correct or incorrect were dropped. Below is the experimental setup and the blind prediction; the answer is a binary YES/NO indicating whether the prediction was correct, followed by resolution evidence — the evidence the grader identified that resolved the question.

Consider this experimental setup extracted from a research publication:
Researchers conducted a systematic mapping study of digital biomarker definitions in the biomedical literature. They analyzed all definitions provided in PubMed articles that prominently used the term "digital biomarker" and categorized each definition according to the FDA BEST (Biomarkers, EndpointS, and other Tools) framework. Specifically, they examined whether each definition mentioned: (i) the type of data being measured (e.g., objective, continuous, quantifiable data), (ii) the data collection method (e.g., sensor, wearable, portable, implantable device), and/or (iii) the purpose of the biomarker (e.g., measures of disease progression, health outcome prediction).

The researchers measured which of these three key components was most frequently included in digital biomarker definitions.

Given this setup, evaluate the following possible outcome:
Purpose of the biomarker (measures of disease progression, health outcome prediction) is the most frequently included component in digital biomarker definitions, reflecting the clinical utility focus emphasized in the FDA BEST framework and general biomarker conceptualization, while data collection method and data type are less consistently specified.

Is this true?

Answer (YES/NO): NO